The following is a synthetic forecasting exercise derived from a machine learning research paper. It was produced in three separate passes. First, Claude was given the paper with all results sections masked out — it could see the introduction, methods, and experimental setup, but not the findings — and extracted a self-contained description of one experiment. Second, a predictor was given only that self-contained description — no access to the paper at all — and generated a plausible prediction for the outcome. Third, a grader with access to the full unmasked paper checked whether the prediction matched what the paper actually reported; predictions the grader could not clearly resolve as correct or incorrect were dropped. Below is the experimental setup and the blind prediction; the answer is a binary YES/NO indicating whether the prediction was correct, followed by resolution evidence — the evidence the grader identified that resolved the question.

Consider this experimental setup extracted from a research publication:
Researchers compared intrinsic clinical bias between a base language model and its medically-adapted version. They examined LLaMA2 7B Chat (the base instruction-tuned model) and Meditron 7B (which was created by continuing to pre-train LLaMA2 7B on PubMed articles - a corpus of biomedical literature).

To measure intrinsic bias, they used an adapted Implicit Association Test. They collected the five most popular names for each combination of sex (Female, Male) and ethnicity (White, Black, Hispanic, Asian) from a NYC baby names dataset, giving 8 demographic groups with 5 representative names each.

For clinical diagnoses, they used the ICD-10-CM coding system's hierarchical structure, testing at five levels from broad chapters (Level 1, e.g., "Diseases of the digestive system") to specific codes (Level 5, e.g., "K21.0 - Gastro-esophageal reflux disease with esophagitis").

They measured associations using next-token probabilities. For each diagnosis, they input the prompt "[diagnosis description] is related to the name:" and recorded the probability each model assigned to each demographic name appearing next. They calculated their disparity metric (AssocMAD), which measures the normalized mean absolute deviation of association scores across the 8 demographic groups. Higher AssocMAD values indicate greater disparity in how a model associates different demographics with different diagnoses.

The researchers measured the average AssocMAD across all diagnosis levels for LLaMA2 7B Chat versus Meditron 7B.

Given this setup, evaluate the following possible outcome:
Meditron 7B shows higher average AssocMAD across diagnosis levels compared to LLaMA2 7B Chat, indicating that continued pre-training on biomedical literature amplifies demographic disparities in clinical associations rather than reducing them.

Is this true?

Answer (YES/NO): NO